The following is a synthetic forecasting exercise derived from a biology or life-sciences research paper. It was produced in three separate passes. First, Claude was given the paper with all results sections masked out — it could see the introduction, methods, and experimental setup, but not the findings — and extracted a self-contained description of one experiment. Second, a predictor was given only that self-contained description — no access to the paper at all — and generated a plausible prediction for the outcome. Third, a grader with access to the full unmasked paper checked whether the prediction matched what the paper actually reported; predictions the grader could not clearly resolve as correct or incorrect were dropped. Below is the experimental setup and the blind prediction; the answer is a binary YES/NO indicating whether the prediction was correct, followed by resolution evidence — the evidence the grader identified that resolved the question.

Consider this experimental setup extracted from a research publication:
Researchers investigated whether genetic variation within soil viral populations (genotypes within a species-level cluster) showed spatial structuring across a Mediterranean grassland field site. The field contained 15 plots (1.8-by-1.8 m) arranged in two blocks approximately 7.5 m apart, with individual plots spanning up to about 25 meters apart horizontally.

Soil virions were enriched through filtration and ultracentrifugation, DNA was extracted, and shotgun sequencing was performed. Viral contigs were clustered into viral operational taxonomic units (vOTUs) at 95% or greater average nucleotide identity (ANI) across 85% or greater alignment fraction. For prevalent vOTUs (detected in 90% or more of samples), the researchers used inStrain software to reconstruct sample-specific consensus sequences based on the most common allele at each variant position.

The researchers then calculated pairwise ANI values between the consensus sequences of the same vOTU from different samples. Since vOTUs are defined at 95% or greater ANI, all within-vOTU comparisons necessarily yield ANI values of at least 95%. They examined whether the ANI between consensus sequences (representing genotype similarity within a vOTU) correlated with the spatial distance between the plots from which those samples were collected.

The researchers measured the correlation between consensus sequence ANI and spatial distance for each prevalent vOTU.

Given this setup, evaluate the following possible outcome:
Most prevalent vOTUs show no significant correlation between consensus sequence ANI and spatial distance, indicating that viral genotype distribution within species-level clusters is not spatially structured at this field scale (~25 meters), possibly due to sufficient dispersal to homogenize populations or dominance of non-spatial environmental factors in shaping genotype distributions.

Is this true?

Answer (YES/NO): NO